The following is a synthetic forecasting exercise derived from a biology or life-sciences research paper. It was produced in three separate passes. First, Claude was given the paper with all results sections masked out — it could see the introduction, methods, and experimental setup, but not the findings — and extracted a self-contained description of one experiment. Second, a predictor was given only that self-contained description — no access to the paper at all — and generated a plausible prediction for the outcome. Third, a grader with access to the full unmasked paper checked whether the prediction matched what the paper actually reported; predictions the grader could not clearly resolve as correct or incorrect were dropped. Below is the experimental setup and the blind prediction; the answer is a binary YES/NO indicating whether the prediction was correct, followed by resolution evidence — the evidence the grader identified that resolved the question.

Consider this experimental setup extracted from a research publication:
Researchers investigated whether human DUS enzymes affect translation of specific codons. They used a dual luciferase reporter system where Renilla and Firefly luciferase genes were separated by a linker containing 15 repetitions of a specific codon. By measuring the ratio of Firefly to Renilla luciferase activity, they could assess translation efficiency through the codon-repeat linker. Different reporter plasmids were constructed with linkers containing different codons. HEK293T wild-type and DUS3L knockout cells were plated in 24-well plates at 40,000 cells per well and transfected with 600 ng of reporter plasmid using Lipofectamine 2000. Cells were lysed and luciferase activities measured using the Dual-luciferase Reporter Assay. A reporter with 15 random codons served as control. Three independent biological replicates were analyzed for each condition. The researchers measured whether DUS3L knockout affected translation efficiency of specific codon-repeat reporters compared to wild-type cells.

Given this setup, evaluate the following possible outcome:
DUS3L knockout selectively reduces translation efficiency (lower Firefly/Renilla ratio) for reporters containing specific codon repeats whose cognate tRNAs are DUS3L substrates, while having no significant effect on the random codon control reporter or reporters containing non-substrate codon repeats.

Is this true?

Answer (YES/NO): NO